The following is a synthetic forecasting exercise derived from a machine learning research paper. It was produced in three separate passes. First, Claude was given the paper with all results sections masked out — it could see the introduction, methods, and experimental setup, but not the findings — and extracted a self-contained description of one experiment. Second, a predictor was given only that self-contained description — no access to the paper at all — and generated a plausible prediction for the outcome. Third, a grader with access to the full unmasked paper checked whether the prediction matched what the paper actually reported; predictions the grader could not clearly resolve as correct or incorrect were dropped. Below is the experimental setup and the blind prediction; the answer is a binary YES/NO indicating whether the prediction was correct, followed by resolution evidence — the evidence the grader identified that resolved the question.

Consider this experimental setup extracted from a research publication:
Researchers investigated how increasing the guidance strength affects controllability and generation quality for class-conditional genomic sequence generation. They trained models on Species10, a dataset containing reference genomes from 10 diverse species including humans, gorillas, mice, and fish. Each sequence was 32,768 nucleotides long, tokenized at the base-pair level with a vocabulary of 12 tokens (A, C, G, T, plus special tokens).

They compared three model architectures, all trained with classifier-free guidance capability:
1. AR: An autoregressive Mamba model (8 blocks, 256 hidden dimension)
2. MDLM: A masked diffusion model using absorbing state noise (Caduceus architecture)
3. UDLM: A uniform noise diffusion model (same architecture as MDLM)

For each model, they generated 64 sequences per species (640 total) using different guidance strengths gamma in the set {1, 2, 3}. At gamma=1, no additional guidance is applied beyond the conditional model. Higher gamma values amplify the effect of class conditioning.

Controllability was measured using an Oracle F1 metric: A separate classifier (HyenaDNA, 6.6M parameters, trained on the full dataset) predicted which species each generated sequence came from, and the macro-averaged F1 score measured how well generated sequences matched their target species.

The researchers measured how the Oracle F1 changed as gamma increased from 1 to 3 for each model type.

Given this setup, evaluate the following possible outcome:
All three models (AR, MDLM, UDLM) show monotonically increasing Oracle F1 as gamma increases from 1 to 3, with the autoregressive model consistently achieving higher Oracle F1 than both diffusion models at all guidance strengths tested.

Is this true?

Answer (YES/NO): NO